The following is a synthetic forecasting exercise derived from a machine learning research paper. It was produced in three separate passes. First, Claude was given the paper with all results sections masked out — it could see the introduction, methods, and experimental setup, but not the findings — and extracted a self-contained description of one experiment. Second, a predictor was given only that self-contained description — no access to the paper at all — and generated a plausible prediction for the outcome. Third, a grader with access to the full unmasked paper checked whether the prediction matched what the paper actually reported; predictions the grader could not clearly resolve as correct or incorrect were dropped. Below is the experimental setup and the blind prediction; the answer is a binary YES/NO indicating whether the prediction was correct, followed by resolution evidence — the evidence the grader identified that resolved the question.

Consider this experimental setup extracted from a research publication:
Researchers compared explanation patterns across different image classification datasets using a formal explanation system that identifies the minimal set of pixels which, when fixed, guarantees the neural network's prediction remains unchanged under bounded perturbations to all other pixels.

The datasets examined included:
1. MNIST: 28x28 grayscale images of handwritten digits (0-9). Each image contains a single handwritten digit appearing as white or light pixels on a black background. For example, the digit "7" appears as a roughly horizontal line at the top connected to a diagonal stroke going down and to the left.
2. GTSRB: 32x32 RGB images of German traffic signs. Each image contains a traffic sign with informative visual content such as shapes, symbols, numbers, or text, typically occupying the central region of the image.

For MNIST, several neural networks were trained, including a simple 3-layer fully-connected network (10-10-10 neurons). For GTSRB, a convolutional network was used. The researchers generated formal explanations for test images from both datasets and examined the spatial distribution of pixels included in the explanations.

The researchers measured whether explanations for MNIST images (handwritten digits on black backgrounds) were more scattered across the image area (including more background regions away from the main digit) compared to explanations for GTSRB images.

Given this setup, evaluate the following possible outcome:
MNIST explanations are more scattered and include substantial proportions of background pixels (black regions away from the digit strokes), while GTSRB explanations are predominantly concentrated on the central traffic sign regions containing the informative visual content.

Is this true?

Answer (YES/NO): YES